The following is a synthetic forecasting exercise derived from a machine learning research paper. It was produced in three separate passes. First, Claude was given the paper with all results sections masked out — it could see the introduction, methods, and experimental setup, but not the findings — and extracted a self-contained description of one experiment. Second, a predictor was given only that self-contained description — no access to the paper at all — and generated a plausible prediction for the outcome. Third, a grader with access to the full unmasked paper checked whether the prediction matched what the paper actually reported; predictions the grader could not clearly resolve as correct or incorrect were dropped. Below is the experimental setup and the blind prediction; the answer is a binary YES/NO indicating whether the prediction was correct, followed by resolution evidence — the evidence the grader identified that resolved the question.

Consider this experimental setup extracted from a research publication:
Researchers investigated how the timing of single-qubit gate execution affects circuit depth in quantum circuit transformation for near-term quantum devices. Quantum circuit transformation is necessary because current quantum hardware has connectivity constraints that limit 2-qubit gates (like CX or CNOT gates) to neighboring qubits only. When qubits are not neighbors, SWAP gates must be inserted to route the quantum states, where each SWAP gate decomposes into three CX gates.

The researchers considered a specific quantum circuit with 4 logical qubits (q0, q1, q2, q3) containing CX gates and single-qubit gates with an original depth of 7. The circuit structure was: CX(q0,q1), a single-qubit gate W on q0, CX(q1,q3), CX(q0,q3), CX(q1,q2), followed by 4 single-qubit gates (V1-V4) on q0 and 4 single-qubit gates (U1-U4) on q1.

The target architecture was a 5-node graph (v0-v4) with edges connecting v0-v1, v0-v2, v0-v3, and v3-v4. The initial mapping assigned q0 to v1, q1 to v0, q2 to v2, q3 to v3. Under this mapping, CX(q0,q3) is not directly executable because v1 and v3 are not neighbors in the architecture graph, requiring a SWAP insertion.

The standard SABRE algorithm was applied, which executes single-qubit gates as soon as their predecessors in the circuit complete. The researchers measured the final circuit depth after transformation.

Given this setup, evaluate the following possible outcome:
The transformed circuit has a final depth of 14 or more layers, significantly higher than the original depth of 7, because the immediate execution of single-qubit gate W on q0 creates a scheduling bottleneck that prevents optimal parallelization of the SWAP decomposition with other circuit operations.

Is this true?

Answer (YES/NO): YES